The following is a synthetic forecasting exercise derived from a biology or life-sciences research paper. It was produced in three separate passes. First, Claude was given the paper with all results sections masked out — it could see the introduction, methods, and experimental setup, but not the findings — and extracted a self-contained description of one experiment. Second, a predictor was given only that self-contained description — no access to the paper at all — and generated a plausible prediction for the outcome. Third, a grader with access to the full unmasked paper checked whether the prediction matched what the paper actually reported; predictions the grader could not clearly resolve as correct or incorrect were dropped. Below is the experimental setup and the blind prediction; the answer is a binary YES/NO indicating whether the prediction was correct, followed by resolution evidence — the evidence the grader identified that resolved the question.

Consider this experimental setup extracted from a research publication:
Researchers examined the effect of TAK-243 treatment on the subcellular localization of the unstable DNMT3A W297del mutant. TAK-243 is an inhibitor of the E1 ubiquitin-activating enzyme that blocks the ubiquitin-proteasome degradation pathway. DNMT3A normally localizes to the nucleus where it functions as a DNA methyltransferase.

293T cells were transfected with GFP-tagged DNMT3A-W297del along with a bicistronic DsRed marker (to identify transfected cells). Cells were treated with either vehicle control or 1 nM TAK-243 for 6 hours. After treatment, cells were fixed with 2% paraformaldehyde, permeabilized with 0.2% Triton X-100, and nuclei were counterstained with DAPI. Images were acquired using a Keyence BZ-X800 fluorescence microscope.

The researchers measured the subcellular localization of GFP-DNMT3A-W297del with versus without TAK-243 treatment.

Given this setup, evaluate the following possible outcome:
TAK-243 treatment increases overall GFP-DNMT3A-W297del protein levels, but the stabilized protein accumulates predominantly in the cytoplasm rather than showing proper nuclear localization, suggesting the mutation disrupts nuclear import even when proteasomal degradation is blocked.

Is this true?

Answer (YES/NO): NO